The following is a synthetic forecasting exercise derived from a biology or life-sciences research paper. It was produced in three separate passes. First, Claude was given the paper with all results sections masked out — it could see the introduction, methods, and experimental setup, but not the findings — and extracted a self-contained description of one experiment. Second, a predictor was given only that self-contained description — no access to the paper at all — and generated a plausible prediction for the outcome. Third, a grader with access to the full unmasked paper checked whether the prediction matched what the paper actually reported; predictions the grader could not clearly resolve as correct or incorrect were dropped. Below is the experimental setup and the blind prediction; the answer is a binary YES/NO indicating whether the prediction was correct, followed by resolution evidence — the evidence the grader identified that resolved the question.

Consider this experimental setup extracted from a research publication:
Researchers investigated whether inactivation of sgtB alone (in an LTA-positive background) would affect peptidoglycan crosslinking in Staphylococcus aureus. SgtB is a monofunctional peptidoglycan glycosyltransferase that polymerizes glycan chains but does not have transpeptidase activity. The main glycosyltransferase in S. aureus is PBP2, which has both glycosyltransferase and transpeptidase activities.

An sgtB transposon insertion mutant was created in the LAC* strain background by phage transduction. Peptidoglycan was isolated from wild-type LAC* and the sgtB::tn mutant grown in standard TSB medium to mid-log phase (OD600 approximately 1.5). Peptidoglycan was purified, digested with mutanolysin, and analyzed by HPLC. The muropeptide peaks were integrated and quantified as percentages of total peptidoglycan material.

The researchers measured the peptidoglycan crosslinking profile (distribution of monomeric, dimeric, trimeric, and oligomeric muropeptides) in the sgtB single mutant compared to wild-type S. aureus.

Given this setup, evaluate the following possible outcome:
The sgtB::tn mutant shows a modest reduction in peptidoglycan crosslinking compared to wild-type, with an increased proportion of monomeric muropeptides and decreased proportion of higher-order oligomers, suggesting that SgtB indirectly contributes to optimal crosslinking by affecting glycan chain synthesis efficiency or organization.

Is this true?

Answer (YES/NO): NO